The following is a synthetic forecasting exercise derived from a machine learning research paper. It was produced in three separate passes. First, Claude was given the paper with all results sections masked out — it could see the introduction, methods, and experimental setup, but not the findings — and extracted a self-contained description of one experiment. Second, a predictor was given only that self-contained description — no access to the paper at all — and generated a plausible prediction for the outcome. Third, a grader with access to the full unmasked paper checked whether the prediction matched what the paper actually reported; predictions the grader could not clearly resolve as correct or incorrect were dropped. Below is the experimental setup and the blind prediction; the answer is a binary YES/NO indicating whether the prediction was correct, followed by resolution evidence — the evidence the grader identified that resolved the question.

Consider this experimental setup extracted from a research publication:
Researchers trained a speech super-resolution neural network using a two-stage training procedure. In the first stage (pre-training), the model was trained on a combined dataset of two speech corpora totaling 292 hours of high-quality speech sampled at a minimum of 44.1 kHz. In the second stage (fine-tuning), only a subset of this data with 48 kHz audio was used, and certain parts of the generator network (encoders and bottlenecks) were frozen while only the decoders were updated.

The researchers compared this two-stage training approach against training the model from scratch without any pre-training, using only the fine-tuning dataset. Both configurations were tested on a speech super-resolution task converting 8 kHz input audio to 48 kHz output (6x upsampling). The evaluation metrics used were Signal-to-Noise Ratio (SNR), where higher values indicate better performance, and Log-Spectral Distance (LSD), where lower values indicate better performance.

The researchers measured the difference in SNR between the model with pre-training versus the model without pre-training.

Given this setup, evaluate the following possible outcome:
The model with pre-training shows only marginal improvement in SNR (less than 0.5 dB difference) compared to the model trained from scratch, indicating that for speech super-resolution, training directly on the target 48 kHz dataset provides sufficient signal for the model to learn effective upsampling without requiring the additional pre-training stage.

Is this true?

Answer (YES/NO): NO